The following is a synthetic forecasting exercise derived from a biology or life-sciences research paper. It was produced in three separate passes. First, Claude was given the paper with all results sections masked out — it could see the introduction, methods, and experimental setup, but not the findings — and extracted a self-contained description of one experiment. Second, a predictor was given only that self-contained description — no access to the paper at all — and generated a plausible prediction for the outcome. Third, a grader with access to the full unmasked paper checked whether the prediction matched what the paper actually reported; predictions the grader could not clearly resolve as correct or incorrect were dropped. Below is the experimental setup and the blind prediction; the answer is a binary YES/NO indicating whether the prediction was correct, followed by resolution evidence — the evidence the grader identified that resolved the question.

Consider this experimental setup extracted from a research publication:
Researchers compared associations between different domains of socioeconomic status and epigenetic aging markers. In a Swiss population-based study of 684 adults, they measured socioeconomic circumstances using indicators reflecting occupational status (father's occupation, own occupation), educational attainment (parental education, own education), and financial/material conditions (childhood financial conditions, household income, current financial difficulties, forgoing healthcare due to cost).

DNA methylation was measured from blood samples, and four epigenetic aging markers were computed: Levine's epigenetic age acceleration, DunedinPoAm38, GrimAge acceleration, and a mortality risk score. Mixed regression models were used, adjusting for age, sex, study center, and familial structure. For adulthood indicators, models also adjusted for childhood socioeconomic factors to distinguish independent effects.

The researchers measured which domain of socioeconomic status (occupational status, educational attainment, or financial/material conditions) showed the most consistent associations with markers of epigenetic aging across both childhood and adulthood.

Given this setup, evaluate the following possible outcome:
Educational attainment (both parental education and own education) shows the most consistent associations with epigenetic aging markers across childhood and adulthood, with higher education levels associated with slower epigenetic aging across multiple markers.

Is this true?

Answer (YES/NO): NO